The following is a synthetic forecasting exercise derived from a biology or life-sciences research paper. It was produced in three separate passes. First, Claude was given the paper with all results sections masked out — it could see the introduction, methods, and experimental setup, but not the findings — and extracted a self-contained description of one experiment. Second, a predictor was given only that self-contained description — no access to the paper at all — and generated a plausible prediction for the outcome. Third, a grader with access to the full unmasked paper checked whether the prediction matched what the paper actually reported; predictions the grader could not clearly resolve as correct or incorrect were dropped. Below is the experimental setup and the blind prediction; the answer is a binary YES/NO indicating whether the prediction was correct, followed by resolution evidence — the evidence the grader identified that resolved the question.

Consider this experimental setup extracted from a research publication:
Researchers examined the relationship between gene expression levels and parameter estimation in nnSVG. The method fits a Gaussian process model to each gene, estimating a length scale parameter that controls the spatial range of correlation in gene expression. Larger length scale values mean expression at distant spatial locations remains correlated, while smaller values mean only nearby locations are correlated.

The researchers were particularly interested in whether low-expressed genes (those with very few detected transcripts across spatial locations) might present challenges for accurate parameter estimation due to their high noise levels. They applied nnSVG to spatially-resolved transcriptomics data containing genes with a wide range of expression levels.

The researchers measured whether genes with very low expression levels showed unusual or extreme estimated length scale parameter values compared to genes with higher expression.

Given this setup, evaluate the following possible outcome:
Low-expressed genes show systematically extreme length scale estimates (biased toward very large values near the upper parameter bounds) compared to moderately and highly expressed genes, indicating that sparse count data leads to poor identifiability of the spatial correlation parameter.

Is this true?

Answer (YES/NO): NO